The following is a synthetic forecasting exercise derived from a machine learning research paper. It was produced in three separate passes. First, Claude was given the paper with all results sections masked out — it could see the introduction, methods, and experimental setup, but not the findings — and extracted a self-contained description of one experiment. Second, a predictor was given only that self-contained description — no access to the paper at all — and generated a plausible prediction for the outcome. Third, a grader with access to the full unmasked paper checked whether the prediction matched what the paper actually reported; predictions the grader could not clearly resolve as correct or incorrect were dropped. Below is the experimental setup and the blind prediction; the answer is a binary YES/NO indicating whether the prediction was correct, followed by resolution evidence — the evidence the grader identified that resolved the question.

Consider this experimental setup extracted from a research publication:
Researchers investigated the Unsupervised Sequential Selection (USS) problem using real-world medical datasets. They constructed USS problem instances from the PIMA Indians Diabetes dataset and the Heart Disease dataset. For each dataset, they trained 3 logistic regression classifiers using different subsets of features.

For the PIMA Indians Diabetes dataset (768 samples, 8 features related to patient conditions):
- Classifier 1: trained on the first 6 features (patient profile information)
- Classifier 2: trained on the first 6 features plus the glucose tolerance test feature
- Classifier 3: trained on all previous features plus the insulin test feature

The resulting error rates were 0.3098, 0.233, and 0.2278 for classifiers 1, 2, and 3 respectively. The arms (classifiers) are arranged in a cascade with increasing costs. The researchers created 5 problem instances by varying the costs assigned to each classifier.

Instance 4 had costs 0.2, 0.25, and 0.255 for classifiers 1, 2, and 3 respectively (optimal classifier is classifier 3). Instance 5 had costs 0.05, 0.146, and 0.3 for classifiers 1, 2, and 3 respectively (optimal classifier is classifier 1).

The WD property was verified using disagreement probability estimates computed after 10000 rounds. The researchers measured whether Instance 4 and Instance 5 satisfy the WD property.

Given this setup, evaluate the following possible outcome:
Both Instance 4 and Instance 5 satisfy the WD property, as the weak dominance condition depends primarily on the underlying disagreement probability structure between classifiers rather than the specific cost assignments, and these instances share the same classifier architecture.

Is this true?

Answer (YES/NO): NO